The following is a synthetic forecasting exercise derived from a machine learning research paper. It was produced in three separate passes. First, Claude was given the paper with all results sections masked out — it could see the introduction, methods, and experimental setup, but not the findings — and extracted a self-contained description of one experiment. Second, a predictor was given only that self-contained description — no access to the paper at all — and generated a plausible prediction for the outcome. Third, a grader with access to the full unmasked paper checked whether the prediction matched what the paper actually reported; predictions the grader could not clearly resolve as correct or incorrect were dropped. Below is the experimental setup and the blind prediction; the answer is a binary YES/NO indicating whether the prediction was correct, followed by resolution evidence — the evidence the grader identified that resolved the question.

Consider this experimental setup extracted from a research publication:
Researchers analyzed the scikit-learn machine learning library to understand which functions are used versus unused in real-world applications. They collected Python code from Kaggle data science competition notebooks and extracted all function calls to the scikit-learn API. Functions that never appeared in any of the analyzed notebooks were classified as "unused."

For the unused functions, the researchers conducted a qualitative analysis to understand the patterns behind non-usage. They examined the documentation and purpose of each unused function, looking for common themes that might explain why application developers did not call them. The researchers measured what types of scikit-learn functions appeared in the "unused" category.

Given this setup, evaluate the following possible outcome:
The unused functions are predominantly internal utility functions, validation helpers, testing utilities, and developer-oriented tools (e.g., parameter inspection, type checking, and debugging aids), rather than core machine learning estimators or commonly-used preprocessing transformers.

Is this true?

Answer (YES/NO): NO